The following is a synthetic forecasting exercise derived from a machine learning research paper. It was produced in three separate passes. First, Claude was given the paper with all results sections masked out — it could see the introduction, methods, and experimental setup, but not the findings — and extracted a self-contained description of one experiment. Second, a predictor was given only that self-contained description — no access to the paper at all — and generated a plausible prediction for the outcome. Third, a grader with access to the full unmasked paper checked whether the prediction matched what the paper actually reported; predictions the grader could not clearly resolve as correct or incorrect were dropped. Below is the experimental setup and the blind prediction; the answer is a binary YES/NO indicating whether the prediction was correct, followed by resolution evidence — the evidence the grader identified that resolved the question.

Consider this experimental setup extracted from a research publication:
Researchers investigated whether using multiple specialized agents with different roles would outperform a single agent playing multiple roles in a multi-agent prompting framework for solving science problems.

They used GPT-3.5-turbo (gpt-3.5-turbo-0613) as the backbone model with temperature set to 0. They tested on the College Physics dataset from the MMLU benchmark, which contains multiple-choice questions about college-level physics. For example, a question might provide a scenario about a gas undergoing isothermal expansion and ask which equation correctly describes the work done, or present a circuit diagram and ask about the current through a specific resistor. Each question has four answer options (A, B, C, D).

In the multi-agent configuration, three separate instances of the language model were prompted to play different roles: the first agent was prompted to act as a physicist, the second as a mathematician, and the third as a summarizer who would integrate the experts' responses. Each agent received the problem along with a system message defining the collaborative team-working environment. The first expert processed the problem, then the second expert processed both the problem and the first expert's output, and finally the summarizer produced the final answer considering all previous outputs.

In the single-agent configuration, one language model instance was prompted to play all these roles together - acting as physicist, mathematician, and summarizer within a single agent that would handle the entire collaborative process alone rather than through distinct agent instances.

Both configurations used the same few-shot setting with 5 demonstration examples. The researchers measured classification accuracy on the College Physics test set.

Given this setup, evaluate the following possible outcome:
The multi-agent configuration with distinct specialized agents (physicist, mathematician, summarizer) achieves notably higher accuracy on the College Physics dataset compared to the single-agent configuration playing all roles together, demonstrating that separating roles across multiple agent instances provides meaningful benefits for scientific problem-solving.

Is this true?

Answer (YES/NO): YES